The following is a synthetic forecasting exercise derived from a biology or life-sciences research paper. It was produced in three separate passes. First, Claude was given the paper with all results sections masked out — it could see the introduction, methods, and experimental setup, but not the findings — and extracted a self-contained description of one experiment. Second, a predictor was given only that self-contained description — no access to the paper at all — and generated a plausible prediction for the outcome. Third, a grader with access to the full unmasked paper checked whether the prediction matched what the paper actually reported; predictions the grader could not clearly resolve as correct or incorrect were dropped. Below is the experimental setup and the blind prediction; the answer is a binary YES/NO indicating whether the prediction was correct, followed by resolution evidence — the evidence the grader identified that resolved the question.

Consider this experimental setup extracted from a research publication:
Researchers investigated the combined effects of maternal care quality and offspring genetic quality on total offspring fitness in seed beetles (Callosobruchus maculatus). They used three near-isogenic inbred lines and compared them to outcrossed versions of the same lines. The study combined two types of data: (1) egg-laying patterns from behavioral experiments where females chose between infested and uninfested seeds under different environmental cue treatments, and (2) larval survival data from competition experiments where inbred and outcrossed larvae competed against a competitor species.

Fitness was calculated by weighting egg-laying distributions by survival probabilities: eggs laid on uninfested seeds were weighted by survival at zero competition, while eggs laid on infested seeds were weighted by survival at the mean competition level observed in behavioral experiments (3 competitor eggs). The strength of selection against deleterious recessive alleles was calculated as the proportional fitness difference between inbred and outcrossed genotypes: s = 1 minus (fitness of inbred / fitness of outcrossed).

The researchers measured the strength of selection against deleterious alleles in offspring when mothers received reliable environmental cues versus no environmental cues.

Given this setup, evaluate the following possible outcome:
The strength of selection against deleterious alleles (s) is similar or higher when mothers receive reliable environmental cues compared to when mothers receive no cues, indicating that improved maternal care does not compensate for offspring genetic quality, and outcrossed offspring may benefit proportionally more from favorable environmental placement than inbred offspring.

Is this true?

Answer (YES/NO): NO